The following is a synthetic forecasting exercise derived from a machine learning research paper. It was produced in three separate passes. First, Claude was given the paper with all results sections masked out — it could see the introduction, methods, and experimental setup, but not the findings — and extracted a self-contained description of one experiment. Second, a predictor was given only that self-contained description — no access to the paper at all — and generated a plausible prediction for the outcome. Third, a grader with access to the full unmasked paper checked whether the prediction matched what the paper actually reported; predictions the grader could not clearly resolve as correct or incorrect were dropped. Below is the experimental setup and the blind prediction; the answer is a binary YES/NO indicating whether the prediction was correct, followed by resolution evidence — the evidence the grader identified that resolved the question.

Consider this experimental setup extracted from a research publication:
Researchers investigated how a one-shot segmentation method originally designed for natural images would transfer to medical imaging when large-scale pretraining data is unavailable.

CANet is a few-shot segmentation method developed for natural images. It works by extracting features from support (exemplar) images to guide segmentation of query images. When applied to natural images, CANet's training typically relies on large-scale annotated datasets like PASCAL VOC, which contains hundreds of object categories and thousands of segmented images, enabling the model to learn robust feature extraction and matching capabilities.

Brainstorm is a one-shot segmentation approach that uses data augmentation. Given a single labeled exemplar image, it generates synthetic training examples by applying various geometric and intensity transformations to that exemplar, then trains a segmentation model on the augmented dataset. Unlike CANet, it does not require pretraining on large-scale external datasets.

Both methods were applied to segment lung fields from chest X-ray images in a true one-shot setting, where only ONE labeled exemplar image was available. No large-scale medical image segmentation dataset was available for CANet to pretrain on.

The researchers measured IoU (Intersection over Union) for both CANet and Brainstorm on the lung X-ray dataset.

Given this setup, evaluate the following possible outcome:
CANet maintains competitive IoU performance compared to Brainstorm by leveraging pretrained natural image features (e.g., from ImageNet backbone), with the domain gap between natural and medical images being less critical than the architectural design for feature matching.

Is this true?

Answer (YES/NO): NO